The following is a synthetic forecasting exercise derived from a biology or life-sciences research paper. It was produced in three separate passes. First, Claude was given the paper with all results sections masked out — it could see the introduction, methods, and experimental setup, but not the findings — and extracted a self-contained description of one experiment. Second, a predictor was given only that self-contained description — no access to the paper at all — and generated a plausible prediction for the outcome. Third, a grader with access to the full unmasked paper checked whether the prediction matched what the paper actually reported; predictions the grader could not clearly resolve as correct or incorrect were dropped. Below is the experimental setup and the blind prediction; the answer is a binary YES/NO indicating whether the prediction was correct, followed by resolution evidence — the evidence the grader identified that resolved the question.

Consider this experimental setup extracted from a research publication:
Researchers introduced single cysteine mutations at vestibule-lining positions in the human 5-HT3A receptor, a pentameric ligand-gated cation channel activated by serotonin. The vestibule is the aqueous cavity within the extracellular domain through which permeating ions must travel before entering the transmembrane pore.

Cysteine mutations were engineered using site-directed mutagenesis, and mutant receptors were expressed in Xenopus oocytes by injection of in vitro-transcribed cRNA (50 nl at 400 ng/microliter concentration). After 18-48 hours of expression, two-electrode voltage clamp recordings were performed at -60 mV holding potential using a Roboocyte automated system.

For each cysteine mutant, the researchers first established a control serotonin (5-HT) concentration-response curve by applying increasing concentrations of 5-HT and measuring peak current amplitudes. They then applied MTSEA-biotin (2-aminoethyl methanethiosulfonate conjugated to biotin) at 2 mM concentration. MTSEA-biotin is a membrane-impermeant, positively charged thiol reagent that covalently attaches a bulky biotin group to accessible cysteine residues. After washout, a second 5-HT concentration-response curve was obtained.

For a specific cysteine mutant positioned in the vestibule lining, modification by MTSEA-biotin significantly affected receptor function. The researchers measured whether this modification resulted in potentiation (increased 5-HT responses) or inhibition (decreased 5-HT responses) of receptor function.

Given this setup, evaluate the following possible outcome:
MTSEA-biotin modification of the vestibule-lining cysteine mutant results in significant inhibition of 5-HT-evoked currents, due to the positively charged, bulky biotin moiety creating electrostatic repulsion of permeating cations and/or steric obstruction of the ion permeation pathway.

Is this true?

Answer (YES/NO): NO